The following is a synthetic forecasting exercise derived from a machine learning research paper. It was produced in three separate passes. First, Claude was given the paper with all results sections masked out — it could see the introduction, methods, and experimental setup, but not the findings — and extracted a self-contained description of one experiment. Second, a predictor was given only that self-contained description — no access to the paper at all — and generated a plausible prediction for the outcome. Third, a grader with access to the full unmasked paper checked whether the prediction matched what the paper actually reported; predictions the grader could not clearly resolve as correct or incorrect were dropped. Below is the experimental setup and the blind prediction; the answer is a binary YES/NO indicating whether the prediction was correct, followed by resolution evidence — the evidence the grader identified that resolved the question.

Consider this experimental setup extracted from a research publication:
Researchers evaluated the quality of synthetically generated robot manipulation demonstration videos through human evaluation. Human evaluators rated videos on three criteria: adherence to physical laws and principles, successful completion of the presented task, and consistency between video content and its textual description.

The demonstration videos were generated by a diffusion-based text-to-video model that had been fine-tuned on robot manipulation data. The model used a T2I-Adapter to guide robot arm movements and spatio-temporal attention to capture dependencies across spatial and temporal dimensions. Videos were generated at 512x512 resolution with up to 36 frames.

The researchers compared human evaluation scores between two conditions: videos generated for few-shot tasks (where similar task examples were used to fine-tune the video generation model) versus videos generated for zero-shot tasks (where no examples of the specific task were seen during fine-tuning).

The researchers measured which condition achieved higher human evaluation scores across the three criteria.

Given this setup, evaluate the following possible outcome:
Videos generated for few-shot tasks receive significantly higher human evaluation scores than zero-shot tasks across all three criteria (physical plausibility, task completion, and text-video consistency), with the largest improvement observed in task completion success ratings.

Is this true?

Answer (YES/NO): NO